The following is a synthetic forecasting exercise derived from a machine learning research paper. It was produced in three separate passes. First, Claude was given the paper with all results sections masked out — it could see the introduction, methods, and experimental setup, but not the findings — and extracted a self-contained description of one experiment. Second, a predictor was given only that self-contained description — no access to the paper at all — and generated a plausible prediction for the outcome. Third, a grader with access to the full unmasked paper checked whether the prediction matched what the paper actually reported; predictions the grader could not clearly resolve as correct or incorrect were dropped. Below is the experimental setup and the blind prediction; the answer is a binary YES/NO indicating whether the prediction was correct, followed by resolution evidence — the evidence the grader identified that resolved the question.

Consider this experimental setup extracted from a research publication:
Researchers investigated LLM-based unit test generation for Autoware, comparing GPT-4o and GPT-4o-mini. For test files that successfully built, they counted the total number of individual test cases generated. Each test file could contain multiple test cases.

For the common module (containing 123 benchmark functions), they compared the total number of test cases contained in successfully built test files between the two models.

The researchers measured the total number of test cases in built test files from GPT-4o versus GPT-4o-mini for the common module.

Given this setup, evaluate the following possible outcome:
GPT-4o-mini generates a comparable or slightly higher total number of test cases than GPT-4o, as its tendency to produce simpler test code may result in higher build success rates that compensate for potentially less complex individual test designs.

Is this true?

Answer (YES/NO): NO